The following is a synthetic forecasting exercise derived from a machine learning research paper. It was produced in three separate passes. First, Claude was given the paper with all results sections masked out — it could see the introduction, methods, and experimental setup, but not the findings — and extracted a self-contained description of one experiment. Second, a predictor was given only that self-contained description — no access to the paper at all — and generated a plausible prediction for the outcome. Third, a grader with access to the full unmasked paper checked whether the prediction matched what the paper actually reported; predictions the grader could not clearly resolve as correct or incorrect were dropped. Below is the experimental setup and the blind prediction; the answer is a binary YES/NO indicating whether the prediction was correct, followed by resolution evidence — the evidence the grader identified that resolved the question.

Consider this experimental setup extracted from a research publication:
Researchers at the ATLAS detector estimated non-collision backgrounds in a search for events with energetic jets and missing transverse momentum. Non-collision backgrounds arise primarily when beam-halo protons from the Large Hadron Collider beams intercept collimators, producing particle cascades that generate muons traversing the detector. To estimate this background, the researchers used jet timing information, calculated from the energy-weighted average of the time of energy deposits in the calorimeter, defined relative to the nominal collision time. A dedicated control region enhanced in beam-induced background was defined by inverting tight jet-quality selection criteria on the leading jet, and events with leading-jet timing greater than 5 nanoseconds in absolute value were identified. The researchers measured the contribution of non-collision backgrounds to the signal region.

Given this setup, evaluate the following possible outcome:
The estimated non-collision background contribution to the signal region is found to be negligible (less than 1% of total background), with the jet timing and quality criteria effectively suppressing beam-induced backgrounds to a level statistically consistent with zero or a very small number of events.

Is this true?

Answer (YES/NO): YES